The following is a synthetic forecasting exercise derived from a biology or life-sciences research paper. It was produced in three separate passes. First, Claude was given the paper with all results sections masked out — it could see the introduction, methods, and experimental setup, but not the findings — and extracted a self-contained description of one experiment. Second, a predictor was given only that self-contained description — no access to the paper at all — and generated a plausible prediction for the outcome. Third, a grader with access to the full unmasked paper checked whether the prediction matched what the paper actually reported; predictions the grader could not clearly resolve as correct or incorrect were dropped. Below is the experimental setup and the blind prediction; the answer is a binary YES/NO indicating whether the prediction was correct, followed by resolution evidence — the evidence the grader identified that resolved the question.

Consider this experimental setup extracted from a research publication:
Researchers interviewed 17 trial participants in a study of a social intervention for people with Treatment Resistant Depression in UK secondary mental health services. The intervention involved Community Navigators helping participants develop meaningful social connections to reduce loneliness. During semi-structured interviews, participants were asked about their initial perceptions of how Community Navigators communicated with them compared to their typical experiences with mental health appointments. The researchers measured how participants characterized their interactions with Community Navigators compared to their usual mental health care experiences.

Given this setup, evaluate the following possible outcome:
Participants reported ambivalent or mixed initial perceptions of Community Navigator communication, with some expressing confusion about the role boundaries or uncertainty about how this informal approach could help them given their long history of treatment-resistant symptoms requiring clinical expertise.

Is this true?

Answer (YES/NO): NO